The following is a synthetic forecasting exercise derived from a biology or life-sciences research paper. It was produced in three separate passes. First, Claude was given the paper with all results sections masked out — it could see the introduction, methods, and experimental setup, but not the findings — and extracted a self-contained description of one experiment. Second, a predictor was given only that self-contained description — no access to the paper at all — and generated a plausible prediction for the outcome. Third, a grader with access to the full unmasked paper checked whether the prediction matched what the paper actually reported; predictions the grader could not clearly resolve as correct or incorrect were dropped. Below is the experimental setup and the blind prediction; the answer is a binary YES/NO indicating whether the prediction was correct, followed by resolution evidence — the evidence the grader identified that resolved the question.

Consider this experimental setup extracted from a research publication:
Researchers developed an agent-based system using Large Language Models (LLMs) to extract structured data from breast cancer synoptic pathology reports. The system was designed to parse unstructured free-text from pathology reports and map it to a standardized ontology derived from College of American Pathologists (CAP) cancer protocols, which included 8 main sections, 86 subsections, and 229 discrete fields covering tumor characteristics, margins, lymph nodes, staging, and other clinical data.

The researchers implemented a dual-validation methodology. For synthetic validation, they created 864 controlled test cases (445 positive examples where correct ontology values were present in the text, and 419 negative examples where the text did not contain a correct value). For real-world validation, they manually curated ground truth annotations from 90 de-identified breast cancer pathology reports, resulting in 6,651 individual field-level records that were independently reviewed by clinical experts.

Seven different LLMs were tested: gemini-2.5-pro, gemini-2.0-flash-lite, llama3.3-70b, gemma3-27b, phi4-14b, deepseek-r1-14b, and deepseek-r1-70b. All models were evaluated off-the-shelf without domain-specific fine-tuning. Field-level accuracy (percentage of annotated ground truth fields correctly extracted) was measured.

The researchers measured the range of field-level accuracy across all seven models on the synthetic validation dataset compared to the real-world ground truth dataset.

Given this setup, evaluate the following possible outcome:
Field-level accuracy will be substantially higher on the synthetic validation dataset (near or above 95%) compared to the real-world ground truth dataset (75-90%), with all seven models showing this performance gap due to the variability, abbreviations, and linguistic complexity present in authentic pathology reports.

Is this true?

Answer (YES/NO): NO